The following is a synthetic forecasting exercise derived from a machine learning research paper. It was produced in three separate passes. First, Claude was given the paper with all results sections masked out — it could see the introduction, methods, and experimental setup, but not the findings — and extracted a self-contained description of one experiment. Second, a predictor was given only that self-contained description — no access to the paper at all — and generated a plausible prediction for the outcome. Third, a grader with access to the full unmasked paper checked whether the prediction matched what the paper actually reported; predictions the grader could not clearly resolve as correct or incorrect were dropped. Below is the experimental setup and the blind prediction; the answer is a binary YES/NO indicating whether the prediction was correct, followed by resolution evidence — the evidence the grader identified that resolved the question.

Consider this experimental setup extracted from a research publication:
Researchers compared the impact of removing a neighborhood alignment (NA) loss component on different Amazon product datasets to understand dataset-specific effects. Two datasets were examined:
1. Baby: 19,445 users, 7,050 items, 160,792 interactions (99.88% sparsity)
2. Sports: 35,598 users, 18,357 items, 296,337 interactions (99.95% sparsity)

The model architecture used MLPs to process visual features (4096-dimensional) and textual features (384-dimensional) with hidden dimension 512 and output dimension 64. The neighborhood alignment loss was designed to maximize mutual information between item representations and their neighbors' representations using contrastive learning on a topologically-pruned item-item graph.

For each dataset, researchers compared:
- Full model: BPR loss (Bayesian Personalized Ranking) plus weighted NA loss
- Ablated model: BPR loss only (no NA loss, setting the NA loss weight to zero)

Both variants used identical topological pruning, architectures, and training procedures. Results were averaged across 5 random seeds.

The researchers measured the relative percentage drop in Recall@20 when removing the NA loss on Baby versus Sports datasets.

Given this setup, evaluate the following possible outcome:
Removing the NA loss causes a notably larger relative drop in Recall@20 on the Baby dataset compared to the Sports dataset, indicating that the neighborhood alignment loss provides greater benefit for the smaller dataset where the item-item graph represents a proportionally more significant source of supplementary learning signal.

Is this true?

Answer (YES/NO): YES